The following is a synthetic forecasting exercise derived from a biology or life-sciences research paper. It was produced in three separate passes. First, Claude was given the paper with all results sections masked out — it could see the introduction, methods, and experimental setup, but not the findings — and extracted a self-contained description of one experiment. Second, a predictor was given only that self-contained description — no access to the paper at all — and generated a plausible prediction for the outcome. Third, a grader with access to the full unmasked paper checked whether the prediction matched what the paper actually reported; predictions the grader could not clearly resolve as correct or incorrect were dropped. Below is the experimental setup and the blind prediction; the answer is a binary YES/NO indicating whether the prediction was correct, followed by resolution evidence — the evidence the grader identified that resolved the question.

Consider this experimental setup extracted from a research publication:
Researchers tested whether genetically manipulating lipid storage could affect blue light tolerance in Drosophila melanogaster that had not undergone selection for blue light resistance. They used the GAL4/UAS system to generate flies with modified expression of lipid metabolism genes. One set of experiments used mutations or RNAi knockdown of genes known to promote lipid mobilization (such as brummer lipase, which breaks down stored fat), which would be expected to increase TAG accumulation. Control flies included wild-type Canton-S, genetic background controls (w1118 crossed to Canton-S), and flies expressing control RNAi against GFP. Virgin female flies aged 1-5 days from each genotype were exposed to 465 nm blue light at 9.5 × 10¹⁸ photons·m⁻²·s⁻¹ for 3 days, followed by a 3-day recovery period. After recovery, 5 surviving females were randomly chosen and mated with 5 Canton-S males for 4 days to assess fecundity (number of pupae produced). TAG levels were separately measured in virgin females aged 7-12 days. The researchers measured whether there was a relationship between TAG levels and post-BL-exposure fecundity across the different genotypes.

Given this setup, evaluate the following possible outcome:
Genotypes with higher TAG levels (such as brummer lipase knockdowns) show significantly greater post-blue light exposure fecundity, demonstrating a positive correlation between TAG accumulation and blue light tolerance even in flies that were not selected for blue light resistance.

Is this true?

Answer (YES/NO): YES